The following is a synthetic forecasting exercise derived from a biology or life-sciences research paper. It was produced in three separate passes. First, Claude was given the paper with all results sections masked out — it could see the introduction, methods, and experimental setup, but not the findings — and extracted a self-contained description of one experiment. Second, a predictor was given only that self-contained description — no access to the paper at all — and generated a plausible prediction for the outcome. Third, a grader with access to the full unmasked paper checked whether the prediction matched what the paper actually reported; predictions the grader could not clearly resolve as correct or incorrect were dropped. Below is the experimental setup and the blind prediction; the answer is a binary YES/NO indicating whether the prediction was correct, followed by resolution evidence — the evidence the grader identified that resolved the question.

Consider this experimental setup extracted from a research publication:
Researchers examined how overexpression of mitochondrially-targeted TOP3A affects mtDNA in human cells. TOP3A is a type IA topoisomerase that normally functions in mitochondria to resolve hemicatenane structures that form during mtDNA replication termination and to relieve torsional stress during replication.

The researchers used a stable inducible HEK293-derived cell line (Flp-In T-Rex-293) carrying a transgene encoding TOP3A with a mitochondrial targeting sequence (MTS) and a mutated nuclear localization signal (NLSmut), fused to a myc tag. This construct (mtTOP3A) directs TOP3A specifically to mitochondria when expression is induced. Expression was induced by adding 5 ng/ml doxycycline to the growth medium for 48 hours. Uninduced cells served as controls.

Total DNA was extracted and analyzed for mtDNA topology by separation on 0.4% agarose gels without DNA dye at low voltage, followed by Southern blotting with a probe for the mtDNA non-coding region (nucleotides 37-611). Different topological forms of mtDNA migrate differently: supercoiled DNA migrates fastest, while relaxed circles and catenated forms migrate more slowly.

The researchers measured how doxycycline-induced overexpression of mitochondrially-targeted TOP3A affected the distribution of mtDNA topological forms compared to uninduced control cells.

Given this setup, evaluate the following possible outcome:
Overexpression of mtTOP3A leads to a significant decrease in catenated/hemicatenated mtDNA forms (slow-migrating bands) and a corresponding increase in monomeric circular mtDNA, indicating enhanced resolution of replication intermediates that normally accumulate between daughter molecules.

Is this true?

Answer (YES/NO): NO